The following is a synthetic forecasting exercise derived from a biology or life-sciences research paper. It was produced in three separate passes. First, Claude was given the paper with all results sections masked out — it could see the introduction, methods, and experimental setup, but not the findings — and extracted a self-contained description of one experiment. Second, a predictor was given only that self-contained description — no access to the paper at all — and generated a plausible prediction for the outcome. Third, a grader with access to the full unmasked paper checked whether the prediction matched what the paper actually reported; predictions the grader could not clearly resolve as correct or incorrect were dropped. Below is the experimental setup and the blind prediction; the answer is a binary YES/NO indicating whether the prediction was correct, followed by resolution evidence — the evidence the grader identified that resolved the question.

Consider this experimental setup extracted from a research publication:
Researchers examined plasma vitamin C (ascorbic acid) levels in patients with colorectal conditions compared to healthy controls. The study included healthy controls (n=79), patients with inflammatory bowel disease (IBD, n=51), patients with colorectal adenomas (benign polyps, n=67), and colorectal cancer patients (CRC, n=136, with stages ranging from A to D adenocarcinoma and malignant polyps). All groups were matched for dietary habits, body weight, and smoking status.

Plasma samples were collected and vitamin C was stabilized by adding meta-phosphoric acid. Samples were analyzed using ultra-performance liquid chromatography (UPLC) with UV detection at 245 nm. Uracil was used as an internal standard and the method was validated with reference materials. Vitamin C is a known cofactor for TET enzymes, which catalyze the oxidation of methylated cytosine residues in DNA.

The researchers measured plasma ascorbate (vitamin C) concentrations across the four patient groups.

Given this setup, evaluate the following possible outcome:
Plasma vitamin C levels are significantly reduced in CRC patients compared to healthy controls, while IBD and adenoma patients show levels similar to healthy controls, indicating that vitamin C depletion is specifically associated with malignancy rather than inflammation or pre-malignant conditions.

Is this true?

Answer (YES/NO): NO